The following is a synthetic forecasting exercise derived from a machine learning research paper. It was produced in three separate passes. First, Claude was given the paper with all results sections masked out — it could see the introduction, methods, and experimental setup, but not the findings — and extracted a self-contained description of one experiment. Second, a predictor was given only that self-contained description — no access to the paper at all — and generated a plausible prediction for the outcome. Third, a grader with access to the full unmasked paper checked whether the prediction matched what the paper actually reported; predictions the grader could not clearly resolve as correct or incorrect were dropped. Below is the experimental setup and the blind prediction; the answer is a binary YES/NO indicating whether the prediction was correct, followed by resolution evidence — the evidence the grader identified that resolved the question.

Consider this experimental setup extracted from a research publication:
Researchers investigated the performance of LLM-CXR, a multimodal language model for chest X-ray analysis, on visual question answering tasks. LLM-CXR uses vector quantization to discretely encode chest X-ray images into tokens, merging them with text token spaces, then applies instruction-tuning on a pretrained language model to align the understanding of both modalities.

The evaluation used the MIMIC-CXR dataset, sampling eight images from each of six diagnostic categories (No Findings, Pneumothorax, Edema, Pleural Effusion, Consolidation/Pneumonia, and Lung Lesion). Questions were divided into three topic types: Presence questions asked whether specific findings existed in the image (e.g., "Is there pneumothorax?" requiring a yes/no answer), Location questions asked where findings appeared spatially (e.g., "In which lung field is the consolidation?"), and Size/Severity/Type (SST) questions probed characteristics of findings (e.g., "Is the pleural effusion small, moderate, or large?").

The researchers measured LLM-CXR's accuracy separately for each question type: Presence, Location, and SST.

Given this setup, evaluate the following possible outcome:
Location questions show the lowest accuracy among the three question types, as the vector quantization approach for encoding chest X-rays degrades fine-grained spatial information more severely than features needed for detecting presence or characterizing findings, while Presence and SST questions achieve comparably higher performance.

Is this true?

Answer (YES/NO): NO